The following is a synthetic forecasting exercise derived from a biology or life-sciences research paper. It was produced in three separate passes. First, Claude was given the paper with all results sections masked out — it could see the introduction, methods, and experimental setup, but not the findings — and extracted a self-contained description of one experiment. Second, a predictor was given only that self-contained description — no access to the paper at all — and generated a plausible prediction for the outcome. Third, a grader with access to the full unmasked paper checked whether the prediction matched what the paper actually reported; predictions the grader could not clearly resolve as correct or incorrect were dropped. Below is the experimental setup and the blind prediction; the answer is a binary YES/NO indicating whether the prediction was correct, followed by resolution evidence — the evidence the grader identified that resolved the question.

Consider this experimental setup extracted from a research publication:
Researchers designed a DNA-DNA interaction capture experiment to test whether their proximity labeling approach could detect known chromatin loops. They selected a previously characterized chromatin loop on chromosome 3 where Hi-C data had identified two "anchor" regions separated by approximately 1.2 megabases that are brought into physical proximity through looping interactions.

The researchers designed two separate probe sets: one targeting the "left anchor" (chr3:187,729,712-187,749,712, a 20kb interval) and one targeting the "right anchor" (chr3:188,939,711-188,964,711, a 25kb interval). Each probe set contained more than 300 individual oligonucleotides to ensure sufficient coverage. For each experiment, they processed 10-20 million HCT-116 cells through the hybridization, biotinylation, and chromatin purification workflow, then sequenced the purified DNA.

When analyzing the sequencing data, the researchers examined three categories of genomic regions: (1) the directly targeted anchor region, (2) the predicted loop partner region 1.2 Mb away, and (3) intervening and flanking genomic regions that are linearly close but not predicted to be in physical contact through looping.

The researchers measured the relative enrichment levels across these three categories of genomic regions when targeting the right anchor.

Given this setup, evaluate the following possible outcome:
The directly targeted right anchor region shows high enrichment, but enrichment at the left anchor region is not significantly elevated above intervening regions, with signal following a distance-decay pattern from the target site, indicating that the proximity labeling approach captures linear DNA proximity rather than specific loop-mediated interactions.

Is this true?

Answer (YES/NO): NO